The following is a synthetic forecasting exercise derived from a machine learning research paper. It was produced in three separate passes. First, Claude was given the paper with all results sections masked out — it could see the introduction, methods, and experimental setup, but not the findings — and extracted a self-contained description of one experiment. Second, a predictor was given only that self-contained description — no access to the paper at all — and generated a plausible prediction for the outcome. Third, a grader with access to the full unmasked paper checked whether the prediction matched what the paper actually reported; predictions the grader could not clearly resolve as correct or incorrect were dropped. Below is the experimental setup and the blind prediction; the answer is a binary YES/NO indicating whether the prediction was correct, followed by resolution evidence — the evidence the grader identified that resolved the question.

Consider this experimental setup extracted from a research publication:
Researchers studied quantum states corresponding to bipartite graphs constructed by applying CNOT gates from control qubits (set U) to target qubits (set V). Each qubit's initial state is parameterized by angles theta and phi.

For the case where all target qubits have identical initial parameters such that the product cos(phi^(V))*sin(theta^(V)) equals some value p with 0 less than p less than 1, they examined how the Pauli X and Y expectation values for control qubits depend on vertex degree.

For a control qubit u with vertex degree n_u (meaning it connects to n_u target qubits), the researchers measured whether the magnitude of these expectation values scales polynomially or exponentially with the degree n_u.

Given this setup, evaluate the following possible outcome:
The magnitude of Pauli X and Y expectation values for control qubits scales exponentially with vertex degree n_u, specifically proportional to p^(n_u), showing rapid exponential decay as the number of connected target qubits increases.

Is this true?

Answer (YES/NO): YES